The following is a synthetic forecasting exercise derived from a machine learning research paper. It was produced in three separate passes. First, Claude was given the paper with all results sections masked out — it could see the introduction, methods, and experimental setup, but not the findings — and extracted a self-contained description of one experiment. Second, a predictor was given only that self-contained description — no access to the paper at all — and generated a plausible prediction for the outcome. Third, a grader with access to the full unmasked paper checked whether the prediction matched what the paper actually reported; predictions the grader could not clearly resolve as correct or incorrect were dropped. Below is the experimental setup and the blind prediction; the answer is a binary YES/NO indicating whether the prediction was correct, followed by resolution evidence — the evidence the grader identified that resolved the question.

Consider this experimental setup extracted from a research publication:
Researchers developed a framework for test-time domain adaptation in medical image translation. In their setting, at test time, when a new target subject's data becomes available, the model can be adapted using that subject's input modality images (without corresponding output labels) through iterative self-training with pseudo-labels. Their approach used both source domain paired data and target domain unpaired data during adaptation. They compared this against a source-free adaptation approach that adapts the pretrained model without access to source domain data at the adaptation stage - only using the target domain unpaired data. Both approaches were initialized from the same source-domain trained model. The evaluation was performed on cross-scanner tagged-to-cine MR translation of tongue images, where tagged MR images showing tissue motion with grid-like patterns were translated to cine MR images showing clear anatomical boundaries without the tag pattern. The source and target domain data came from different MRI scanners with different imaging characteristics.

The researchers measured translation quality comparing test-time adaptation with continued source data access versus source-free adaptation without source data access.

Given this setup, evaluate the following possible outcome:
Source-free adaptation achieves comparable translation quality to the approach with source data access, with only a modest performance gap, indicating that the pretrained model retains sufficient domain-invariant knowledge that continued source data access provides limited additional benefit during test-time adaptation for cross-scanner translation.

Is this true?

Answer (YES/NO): NO